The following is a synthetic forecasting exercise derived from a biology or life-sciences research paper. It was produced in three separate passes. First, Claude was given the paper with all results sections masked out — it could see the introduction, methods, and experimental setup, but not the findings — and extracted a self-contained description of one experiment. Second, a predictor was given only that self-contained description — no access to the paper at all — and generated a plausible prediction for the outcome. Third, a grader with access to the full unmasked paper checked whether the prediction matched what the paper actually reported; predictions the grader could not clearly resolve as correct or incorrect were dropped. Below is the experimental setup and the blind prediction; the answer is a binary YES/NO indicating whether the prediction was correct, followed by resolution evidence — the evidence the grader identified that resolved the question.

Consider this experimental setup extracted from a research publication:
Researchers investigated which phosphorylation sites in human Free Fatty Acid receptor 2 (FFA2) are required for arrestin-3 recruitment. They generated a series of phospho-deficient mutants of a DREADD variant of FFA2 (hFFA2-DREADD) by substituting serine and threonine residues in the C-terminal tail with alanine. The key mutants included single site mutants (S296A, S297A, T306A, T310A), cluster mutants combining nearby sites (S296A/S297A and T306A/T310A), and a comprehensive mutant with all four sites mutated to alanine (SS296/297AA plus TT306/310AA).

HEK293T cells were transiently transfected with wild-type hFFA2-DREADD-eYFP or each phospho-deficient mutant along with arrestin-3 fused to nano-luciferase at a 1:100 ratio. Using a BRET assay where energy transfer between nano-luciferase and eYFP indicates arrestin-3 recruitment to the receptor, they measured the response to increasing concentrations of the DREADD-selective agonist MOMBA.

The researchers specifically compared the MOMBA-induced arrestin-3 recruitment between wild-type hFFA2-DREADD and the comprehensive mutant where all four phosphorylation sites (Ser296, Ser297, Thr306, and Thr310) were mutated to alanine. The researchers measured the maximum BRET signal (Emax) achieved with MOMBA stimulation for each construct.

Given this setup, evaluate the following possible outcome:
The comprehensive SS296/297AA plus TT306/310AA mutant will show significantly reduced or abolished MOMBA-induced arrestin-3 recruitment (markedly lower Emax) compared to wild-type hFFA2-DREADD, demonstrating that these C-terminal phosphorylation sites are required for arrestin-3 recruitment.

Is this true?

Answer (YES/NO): YES